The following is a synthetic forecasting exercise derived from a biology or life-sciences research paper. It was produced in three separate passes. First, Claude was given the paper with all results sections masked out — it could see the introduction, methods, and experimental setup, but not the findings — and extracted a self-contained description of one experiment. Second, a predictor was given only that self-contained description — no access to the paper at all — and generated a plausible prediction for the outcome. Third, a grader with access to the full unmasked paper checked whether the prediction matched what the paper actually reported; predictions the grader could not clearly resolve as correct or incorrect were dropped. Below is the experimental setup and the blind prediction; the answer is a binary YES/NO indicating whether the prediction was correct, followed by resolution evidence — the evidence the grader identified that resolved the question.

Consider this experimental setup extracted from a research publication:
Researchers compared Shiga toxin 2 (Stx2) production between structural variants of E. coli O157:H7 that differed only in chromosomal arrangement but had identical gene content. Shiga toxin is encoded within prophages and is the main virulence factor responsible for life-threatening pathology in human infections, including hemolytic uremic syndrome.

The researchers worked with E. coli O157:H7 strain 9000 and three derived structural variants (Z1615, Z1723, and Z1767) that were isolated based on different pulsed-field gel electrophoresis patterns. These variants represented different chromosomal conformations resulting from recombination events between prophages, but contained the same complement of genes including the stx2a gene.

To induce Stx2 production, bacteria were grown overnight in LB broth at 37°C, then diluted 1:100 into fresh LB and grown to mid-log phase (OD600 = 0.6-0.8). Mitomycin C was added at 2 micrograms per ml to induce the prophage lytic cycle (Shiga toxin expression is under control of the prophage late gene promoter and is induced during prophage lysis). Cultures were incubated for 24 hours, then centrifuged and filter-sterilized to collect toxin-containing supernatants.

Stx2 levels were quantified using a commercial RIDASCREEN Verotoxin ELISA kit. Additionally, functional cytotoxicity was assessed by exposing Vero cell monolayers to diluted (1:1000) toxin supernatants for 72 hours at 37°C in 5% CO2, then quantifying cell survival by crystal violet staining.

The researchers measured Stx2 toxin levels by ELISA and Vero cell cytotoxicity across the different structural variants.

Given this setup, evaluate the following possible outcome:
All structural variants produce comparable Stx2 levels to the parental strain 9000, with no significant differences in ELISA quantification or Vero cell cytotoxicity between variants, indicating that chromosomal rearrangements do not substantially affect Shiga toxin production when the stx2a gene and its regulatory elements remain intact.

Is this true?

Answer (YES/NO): NO